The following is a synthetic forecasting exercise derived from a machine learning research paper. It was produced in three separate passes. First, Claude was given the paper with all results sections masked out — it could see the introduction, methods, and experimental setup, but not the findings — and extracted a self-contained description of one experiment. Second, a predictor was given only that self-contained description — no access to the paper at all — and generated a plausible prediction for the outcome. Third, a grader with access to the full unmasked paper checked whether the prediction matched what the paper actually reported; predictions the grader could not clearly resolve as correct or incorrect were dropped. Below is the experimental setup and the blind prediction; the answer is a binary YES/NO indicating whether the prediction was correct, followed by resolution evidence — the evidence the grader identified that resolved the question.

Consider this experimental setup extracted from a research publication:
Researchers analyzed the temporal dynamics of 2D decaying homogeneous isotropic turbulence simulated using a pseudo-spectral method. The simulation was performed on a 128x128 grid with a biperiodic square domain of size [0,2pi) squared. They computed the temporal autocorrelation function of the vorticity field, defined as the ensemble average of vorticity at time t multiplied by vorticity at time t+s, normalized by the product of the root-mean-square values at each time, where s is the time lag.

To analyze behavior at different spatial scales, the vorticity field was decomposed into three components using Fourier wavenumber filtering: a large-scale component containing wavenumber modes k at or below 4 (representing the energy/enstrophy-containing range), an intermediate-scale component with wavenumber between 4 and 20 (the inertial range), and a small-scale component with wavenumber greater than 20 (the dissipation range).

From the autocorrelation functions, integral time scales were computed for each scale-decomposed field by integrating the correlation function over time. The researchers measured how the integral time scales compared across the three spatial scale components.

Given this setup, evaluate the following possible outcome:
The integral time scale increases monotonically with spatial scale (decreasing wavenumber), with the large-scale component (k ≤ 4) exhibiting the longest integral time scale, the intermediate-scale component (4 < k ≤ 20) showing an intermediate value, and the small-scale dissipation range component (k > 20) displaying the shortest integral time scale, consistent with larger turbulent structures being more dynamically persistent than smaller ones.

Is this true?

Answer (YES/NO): YES